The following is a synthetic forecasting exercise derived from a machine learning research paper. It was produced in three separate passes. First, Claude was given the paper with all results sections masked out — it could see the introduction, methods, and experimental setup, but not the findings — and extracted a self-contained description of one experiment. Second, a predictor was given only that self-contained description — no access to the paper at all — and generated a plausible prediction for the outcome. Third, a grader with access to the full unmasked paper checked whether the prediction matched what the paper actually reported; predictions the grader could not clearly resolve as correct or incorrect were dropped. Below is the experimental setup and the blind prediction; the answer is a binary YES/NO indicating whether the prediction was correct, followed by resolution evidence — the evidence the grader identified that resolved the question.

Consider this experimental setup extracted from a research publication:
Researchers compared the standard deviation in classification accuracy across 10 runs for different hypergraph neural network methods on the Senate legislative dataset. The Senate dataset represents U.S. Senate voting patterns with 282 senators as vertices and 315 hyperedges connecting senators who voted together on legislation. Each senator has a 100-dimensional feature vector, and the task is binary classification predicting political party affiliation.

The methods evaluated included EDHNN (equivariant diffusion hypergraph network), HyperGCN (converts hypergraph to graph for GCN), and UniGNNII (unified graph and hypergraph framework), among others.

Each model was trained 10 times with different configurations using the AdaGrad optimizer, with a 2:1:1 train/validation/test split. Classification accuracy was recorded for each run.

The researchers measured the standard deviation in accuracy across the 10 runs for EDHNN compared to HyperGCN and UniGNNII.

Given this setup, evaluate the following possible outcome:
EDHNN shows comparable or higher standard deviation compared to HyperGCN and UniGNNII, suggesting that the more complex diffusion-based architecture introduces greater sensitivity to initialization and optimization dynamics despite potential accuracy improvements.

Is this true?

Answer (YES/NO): NO